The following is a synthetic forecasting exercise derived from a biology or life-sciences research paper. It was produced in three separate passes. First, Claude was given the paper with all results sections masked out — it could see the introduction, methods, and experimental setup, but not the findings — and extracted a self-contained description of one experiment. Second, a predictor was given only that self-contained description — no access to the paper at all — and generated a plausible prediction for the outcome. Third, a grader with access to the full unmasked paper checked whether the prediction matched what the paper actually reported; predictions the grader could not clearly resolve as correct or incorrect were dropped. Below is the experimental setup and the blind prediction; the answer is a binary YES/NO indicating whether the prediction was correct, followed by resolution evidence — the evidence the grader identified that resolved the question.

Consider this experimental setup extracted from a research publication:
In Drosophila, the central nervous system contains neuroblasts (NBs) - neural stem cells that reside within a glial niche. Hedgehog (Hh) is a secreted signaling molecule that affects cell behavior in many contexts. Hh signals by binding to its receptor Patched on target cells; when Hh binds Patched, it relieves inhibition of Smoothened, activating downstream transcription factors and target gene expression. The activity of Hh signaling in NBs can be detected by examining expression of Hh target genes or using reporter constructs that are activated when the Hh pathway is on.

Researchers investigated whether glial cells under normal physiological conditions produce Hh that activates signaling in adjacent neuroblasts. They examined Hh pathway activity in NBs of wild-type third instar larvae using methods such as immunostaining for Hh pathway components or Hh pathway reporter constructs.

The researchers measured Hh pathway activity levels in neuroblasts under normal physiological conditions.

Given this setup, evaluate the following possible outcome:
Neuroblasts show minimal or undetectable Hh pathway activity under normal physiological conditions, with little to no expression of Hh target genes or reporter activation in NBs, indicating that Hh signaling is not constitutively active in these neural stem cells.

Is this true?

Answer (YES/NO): YES